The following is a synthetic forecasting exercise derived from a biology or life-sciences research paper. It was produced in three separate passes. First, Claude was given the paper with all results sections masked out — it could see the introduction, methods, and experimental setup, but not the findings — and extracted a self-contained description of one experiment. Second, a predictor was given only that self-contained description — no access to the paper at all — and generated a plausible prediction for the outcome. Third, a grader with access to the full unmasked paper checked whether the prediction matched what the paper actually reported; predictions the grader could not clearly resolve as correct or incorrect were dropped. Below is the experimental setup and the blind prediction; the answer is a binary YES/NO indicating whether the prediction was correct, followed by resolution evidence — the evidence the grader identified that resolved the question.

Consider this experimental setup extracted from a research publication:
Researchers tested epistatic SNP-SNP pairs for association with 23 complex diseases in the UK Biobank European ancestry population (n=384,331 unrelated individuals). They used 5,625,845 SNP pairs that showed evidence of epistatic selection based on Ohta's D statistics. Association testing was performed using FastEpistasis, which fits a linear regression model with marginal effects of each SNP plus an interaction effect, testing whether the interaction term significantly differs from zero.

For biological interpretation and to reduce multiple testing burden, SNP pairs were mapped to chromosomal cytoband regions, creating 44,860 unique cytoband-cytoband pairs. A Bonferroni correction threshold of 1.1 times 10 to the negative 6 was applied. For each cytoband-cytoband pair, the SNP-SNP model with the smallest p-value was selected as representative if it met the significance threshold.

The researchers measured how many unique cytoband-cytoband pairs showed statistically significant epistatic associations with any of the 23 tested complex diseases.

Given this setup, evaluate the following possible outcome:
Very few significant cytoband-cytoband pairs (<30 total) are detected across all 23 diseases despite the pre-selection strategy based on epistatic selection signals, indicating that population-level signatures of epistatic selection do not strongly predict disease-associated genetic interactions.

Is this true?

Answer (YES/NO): NO